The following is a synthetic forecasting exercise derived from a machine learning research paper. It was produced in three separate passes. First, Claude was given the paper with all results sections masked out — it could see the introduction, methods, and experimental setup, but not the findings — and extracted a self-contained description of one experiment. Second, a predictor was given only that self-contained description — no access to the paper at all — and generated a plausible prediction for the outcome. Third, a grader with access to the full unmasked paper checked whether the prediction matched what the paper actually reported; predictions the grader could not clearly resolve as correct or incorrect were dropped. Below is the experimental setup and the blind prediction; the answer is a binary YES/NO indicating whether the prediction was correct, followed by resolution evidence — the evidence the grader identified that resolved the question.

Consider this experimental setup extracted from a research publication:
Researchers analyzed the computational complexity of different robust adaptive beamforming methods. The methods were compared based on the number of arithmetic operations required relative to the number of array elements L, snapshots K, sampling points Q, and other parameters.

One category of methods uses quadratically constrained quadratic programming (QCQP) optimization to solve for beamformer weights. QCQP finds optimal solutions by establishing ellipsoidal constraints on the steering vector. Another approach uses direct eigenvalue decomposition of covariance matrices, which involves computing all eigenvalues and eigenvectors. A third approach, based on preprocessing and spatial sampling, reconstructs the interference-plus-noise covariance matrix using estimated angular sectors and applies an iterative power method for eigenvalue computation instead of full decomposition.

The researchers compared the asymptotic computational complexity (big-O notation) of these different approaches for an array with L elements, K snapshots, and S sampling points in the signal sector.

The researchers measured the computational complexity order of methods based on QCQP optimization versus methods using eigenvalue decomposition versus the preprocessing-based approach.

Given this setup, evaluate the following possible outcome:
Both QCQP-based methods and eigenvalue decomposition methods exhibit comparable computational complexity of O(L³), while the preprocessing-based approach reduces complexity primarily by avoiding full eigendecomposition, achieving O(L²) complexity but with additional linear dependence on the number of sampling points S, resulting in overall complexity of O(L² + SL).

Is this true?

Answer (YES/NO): NO